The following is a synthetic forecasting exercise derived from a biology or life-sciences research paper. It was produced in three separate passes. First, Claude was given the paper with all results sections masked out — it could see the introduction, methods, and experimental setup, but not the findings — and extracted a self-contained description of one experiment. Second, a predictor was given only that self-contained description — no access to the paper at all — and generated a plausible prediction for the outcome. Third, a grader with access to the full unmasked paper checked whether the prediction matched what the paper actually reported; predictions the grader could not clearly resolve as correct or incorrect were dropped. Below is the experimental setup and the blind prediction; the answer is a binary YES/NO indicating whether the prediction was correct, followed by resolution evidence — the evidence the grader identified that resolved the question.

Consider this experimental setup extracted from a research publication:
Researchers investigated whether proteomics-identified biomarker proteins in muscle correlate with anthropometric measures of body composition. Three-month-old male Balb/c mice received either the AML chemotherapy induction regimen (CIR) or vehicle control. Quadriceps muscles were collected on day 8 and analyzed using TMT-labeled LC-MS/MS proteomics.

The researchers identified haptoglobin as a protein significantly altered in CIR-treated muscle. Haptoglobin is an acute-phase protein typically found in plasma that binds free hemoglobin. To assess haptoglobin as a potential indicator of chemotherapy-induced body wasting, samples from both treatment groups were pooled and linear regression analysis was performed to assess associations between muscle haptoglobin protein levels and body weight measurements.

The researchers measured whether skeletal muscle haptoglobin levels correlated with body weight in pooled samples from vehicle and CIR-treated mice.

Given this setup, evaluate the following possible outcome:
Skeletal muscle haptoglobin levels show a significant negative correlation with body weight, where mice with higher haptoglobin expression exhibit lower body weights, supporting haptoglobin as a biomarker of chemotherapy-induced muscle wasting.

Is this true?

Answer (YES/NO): NO